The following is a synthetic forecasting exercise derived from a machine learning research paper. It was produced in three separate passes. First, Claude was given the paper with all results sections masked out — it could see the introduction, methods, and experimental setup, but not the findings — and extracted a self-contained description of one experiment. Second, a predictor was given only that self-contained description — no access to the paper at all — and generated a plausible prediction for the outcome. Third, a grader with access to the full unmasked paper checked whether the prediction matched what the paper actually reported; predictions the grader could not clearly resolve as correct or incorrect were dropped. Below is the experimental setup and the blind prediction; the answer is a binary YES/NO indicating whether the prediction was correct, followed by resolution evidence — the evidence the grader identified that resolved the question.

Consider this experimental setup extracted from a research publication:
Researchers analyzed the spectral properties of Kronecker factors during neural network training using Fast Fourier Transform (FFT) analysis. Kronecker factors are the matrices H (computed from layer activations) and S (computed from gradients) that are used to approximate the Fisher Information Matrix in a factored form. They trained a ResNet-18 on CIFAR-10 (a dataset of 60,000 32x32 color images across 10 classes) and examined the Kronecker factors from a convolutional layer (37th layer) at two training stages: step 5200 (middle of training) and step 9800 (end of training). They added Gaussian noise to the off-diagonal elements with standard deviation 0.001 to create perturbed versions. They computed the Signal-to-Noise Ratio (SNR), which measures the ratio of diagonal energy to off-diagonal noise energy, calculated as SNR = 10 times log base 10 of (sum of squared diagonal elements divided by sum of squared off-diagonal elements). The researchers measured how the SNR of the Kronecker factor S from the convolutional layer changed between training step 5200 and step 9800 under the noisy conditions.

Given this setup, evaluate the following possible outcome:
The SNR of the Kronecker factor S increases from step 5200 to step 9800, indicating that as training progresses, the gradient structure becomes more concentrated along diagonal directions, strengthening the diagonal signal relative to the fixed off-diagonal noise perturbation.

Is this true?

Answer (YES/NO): NO